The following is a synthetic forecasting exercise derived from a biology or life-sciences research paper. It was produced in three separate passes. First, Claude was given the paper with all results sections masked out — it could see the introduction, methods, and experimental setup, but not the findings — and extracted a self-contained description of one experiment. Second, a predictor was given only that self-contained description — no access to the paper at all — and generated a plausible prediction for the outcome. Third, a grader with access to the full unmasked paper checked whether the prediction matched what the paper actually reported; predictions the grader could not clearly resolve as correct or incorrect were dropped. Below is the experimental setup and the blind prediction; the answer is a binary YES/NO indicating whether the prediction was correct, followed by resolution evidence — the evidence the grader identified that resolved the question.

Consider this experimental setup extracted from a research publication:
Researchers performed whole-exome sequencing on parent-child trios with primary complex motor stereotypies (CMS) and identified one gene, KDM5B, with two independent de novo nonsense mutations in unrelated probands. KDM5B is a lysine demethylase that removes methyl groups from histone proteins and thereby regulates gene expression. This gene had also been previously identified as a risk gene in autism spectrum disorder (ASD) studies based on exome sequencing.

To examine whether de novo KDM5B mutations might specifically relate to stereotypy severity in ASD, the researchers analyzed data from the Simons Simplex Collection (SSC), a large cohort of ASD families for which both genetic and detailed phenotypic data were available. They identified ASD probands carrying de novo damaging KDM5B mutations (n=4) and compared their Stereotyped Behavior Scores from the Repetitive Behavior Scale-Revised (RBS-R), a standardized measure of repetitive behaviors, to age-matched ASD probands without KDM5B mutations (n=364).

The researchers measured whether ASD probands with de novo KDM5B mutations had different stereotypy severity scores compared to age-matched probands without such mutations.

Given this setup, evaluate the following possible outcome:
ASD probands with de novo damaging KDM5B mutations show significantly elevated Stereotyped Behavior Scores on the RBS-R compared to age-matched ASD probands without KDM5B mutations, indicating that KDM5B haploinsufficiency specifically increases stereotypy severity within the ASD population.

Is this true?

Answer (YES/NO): NO